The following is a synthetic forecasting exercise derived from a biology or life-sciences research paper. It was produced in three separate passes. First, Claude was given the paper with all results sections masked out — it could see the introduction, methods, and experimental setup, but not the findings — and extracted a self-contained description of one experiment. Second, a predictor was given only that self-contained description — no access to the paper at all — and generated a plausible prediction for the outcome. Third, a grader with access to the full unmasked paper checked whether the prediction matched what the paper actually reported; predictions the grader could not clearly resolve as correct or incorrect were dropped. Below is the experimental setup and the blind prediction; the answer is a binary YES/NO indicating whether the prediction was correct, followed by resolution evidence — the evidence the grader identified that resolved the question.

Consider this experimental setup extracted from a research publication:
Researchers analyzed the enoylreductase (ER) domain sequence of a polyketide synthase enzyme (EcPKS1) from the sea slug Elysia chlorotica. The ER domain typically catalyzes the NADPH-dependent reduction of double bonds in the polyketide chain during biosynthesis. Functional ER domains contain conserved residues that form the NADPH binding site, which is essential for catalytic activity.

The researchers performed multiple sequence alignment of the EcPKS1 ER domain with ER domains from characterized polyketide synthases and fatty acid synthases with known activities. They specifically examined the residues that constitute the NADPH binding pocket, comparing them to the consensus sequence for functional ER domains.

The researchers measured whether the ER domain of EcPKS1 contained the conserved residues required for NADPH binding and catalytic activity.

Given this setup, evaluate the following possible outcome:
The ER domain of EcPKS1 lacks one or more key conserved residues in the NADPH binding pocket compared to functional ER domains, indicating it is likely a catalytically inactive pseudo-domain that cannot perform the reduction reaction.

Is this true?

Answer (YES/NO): YES